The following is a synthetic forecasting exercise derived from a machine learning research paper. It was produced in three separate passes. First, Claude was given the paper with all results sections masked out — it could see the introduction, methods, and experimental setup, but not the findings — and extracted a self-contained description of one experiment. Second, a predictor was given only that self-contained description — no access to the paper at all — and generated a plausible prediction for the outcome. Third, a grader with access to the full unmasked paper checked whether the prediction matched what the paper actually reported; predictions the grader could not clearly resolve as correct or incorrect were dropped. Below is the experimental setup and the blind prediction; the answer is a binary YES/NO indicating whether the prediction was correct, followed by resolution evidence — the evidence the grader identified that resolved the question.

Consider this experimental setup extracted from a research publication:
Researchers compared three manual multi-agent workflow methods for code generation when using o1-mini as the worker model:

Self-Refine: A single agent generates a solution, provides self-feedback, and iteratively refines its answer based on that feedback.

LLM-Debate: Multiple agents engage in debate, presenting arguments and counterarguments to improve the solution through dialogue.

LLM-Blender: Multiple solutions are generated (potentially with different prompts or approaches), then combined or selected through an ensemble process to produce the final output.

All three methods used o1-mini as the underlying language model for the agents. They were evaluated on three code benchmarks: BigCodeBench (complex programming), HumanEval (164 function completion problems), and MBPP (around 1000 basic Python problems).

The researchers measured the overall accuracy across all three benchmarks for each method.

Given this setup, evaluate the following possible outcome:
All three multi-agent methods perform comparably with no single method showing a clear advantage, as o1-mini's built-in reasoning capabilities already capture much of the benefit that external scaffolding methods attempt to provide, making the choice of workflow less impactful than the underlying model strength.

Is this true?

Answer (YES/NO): NO